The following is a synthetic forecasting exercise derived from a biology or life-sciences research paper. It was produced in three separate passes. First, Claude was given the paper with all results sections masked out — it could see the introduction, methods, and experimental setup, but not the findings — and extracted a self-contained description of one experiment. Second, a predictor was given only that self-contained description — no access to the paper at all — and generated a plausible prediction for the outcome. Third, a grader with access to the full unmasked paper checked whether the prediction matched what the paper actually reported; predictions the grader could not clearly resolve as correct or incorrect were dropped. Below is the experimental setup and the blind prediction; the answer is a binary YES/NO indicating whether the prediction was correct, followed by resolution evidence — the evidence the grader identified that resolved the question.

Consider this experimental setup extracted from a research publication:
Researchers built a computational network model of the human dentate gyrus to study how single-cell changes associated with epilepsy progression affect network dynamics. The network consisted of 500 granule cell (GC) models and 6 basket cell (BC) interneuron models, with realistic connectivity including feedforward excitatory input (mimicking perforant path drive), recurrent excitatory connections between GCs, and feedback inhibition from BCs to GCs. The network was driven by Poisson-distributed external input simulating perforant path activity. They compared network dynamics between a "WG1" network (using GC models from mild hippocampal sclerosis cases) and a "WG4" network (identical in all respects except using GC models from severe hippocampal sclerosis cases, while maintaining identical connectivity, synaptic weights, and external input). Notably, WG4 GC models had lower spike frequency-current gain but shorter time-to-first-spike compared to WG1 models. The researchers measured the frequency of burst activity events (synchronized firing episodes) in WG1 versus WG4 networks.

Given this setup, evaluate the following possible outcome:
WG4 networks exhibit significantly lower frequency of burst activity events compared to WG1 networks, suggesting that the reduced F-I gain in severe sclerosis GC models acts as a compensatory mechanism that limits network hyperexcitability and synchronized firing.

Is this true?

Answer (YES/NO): NO